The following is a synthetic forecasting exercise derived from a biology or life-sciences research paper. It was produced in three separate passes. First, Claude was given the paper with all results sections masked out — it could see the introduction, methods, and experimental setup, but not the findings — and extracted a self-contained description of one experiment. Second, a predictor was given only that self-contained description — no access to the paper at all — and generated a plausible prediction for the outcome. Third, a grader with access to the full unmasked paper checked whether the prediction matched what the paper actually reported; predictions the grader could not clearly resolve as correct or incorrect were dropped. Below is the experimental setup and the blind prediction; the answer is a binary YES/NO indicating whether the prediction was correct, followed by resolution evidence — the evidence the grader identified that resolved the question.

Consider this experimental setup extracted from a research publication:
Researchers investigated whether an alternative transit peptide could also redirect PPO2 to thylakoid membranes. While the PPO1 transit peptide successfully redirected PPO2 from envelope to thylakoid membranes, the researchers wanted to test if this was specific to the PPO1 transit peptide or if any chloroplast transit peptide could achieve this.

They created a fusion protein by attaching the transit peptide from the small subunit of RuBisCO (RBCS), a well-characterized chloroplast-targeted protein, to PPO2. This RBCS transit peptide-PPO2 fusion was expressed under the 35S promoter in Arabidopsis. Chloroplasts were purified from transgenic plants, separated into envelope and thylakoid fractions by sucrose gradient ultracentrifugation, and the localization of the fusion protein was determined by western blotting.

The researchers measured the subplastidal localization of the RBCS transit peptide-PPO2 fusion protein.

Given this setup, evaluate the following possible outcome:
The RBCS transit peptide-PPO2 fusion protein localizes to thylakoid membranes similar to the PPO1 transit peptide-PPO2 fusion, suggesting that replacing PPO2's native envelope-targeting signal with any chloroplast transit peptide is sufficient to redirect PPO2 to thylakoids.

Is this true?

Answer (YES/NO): YES